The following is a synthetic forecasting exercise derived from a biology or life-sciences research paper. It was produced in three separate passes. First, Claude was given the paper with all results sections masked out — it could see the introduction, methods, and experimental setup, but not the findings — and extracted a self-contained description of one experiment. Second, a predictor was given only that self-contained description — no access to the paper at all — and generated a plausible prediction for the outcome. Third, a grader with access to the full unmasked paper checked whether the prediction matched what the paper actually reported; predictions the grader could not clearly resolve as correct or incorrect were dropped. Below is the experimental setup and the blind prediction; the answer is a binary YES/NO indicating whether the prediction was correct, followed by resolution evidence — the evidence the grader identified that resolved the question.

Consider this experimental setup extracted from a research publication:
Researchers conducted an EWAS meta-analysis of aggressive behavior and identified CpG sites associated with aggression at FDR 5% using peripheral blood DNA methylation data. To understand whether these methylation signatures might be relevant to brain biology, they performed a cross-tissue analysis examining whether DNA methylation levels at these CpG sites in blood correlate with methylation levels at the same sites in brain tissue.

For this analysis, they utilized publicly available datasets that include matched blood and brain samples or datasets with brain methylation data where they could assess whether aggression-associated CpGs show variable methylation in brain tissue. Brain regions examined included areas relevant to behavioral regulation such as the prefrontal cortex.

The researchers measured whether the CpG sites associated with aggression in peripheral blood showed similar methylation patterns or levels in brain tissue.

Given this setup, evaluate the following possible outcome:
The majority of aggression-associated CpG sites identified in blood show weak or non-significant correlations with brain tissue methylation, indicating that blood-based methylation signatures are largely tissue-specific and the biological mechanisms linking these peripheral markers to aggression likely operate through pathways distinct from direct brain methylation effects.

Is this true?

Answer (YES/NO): YES